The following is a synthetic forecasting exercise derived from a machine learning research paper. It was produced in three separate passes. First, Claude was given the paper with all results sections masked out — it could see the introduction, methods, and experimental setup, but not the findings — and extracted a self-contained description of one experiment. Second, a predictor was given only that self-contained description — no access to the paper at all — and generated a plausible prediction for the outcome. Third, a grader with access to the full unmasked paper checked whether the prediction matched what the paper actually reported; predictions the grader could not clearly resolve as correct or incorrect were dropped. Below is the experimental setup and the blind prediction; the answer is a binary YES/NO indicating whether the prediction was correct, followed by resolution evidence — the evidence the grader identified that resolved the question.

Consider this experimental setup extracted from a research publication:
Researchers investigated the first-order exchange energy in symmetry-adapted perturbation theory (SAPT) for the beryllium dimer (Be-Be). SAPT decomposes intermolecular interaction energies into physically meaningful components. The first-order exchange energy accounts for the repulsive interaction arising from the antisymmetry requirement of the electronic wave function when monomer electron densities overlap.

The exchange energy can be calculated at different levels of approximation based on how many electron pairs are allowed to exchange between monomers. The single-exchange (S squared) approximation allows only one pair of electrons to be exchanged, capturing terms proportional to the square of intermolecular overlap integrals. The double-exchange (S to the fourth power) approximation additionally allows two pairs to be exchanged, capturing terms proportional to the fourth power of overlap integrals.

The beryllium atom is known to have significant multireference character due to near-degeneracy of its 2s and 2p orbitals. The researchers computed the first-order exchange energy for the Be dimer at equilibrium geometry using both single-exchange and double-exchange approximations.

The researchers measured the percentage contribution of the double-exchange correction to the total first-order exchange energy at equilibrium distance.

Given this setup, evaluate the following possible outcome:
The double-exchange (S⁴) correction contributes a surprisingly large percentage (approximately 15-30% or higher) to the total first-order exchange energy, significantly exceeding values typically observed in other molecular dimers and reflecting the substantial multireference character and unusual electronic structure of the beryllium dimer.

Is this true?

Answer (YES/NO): YES